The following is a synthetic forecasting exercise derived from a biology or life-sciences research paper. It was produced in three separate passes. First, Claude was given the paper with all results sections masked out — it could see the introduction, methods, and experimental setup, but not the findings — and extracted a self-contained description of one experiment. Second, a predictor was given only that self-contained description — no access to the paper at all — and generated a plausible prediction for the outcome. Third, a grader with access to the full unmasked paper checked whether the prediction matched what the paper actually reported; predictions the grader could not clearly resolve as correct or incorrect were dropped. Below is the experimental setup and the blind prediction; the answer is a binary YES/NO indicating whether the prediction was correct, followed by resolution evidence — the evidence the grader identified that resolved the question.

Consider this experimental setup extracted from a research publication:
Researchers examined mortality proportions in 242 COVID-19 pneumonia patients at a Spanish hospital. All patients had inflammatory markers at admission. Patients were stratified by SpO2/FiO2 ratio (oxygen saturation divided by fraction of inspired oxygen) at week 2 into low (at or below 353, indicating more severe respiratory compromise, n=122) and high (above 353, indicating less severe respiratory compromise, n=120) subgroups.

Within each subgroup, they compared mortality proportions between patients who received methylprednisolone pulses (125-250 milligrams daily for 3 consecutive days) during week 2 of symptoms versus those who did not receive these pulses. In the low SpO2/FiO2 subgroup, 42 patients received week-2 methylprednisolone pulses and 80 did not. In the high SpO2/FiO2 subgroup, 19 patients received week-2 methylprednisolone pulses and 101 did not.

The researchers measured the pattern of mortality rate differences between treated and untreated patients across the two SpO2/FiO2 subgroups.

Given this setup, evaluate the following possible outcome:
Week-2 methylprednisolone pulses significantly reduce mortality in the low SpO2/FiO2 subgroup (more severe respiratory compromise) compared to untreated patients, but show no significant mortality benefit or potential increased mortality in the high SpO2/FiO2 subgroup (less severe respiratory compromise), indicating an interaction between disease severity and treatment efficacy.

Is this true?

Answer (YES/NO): YES